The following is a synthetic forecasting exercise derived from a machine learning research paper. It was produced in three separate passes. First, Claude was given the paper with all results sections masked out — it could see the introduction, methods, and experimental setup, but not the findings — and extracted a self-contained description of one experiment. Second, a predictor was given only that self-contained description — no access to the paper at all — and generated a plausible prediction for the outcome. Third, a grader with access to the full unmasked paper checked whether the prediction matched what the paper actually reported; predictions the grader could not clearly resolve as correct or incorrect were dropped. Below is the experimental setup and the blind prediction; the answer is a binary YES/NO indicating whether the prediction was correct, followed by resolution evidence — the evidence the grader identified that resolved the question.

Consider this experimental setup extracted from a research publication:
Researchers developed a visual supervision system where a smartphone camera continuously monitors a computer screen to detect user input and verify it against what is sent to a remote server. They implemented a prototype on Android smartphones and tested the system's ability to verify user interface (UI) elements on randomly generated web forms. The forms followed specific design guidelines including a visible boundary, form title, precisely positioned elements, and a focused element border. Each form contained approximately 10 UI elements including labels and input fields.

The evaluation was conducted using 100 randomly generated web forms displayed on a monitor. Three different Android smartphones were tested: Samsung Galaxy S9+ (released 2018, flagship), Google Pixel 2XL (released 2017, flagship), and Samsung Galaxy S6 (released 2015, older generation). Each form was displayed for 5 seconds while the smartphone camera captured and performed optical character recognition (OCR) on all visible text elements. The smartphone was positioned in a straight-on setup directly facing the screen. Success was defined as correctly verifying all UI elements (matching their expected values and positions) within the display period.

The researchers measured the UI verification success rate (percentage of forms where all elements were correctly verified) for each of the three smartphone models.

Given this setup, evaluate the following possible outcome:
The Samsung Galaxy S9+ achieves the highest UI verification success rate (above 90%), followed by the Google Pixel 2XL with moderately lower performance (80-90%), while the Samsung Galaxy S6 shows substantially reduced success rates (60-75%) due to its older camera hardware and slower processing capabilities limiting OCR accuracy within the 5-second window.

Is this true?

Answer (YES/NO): NO